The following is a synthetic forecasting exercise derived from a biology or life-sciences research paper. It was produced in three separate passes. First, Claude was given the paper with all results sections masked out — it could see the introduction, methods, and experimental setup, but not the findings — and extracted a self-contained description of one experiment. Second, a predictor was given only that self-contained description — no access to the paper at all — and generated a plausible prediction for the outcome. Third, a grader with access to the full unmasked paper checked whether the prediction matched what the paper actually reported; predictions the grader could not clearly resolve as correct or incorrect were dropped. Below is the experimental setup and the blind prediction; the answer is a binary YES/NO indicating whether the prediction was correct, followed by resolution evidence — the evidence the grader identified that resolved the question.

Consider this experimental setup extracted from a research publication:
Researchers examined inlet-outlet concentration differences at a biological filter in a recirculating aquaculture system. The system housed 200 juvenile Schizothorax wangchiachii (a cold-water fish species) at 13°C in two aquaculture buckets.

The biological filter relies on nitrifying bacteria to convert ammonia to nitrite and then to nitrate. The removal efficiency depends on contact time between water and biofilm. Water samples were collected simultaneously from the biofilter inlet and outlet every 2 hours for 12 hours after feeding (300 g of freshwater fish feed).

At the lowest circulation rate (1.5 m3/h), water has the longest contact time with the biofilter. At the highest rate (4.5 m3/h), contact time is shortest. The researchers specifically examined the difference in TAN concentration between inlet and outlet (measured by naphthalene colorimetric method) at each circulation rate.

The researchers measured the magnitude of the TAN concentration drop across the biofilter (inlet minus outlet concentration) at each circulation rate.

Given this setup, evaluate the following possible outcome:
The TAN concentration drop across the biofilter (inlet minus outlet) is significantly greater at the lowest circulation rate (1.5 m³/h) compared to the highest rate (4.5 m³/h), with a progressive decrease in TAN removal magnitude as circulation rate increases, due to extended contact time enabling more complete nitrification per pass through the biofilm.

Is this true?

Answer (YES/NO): YES